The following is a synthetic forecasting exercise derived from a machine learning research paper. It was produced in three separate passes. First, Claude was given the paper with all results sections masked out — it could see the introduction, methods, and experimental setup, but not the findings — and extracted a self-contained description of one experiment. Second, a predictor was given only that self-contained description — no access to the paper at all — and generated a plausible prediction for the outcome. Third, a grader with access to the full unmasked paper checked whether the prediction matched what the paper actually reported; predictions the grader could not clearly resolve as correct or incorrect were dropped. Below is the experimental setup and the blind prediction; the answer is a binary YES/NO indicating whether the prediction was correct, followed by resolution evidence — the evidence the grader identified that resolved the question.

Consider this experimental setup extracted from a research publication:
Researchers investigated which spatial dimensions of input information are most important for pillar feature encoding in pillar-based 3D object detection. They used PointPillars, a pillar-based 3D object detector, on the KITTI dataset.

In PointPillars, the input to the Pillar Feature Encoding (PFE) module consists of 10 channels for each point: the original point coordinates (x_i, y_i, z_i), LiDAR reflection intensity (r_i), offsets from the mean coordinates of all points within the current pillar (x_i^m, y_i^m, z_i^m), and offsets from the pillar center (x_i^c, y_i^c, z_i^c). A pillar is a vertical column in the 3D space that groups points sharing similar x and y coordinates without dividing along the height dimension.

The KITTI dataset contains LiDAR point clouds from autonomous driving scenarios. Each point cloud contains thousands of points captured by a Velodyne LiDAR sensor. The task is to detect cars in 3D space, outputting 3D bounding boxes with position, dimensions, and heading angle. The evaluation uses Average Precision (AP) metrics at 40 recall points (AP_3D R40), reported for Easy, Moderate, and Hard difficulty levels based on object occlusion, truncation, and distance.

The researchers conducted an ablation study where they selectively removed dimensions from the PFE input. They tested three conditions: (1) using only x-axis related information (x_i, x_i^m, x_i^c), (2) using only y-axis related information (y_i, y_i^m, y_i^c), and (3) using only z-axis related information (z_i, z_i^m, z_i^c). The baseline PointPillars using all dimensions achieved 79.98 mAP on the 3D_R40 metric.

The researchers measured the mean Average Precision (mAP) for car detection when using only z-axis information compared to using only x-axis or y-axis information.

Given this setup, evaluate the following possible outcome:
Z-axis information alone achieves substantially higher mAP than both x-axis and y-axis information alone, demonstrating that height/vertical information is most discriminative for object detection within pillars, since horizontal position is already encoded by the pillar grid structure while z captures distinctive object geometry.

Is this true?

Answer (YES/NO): YES